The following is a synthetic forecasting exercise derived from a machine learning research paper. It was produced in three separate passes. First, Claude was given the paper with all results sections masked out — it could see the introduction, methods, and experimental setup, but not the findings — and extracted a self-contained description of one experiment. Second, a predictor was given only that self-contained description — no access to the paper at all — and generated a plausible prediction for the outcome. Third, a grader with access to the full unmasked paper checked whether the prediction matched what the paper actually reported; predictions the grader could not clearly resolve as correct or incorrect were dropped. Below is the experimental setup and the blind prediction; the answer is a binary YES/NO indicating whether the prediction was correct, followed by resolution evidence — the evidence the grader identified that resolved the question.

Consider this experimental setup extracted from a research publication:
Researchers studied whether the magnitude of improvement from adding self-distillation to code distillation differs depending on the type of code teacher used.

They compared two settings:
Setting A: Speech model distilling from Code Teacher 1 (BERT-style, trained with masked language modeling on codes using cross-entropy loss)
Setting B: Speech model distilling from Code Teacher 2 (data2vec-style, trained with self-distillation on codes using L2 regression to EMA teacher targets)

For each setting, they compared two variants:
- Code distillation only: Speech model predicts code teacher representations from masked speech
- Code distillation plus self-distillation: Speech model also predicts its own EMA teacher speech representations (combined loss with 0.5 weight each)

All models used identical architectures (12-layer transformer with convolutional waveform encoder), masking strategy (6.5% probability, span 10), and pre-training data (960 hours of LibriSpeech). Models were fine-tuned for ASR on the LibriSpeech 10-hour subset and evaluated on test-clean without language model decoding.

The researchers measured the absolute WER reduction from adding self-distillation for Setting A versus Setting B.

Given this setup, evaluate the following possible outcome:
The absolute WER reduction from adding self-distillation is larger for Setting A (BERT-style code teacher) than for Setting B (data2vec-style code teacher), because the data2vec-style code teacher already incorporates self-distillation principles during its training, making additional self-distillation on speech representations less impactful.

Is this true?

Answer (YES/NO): NO